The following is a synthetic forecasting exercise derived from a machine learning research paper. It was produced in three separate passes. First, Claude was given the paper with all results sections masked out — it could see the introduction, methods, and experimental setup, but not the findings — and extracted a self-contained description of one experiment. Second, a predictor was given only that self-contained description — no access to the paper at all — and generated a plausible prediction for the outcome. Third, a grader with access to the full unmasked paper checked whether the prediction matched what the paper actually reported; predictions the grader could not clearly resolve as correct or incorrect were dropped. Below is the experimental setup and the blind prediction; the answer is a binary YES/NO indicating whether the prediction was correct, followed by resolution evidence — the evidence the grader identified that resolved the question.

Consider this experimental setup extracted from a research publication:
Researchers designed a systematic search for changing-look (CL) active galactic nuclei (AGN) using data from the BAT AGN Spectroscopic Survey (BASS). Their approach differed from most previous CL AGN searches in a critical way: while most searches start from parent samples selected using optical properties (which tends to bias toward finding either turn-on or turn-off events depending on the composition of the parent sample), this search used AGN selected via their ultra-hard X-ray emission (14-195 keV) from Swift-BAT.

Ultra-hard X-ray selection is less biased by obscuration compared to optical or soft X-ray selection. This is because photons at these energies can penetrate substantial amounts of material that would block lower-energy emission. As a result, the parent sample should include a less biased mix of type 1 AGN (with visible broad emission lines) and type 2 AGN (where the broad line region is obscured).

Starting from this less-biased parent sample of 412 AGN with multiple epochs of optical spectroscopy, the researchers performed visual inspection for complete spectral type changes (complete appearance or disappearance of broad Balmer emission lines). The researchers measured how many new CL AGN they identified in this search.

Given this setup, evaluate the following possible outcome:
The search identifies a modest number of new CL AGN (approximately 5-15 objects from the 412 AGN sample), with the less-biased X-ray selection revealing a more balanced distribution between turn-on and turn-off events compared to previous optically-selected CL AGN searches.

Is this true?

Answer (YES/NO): NO